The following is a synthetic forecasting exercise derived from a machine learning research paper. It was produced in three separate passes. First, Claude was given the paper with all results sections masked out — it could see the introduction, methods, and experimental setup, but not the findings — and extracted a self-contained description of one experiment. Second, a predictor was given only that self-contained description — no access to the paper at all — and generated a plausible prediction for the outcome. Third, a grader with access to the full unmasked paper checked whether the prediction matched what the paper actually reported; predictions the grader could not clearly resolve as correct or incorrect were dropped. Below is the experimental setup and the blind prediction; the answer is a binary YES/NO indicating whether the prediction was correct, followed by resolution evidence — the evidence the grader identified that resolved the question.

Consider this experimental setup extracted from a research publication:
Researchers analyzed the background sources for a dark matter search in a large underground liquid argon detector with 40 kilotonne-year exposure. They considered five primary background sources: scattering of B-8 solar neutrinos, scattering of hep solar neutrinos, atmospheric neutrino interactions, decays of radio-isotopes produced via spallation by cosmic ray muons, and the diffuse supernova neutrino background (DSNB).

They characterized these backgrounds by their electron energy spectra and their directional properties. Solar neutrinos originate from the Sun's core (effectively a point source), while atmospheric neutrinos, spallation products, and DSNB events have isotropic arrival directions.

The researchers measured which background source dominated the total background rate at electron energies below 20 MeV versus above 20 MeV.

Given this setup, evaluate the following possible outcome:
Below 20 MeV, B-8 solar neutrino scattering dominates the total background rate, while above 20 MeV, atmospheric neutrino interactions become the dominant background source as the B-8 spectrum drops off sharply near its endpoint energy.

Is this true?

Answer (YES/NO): YES